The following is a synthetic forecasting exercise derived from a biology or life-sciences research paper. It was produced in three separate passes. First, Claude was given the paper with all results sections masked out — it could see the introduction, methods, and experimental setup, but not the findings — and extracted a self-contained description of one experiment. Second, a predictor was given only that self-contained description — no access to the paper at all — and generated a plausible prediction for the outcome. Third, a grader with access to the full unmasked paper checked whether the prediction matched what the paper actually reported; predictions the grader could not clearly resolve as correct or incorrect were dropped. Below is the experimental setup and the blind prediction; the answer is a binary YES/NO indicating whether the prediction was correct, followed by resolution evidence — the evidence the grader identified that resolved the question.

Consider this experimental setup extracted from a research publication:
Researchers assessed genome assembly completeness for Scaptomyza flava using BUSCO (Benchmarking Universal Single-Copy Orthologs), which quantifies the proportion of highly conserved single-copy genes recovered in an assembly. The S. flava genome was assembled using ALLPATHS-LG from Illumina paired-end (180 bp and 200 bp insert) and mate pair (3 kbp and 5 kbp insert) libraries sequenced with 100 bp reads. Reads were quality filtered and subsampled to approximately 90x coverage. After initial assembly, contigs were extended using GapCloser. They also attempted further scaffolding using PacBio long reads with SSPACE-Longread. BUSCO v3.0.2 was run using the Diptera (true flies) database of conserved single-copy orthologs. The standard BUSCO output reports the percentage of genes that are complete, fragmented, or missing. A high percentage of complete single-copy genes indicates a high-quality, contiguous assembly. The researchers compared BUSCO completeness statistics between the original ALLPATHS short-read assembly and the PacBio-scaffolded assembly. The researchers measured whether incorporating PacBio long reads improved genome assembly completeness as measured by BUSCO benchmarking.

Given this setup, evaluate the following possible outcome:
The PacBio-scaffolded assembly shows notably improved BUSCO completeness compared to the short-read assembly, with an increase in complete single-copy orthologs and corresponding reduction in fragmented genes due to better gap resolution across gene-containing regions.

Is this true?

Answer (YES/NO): NO